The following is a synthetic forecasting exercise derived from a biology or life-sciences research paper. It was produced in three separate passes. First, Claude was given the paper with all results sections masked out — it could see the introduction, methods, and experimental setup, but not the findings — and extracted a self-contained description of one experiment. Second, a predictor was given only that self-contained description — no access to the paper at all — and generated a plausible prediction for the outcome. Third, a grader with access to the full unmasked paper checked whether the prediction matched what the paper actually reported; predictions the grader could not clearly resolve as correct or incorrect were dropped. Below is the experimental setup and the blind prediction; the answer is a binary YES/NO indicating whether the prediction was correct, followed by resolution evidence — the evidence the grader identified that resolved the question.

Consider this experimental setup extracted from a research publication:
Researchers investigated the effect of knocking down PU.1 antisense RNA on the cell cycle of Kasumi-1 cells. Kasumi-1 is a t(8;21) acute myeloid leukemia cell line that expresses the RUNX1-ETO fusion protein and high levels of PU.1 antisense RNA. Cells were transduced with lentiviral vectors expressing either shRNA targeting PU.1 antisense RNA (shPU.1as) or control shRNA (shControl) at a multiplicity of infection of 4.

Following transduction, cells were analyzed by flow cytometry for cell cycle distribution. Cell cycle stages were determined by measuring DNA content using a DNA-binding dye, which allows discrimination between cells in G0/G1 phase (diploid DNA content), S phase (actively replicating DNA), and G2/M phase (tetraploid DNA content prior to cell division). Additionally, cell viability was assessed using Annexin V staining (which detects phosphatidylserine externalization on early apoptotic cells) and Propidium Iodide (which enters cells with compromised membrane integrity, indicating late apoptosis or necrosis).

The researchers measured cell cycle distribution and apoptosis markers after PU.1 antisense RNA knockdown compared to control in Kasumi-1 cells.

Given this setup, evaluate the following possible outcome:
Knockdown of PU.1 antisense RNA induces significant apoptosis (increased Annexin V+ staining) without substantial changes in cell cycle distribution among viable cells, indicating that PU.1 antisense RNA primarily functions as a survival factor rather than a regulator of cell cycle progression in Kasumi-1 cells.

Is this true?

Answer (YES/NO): NO